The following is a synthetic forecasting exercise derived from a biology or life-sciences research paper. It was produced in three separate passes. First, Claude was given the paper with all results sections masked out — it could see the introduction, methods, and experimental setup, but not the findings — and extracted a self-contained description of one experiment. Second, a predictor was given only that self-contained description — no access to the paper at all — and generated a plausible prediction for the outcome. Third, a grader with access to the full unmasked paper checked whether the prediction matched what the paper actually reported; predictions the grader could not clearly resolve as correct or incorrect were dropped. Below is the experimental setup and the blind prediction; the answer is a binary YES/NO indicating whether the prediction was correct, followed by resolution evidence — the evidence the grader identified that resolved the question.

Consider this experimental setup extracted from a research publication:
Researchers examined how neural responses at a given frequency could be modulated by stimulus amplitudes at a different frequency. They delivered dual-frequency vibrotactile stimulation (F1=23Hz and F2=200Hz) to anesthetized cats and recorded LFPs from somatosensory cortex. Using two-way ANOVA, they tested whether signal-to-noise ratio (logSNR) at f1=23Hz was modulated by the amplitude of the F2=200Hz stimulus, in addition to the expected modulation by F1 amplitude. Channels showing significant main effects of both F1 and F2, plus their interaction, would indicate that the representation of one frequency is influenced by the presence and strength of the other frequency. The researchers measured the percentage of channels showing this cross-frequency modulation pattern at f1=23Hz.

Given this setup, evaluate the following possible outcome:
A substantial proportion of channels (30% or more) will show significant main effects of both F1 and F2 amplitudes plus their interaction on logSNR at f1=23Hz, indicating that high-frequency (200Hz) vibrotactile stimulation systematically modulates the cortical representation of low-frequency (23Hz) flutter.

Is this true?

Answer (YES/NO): NO